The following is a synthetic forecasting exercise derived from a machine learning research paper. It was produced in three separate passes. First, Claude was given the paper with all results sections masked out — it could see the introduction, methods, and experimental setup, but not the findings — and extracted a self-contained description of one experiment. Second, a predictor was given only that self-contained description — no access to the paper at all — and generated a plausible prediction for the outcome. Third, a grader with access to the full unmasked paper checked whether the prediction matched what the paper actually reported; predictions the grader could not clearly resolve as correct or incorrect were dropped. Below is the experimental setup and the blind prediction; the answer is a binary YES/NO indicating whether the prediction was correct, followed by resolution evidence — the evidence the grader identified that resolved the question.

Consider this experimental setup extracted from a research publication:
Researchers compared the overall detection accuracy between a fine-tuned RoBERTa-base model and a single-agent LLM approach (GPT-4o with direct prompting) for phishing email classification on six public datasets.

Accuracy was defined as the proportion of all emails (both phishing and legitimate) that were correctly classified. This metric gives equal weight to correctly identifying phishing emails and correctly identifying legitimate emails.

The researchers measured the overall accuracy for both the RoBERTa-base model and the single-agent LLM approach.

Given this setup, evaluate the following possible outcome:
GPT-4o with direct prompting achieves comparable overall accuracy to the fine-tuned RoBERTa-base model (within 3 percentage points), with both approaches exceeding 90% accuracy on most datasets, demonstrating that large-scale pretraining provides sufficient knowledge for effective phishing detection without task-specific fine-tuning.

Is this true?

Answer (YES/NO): NO